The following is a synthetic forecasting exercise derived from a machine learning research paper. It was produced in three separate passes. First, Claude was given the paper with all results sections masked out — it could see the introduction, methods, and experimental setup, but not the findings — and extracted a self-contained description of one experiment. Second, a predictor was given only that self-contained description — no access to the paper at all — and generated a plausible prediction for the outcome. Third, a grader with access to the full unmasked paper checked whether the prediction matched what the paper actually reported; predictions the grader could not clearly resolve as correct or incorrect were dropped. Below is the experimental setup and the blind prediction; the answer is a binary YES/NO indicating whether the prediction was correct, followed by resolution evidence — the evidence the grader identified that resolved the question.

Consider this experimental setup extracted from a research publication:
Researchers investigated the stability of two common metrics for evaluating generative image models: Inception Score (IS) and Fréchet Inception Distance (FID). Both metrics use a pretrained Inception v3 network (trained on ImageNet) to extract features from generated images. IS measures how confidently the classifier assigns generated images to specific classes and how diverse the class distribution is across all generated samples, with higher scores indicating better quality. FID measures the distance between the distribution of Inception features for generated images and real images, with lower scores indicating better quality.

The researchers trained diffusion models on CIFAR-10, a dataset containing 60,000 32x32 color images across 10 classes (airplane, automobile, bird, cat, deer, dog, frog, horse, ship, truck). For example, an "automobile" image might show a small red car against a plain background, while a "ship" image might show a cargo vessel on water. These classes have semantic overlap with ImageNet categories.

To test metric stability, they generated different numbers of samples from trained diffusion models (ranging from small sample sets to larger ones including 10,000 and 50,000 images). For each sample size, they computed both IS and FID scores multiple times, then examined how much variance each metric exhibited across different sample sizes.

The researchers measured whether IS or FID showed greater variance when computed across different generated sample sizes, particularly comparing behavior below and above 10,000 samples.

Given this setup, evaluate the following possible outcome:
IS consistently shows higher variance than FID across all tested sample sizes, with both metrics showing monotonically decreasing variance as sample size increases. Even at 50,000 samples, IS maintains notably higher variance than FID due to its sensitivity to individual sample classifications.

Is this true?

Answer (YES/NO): NO